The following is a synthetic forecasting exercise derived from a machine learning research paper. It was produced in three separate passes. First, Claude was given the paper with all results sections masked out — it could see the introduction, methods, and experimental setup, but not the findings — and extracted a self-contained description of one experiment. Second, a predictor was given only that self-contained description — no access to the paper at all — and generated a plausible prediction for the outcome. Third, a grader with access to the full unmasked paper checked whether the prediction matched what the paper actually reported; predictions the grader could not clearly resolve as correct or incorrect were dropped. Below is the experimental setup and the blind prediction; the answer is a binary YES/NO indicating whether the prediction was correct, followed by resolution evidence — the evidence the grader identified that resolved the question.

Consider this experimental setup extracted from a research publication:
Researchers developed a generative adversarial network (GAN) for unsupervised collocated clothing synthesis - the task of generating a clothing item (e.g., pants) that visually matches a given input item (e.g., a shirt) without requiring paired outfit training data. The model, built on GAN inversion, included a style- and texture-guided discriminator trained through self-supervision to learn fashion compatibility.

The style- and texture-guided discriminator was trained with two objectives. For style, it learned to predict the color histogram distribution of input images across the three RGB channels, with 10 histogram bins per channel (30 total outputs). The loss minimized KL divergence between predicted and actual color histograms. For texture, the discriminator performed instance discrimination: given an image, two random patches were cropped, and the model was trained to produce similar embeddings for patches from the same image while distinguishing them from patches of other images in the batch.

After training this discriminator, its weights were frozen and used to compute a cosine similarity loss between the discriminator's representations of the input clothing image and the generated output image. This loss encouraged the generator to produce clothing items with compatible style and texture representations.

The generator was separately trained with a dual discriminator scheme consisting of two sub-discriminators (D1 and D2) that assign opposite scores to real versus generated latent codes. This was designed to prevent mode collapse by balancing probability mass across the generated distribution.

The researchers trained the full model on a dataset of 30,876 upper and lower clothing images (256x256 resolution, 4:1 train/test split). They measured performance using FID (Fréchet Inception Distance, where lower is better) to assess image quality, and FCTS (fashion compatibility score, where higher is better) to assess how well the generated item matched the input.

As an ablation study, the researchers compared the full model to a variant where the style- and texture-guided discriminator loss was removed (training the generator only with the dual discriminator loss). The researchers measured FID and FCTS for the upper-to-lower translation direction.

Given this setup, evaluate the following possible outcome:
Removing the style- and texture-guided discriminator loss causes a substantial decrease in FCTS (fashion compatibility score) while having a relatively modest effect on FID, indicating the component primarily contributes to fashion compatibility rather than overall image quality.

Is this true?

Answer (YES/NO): YES